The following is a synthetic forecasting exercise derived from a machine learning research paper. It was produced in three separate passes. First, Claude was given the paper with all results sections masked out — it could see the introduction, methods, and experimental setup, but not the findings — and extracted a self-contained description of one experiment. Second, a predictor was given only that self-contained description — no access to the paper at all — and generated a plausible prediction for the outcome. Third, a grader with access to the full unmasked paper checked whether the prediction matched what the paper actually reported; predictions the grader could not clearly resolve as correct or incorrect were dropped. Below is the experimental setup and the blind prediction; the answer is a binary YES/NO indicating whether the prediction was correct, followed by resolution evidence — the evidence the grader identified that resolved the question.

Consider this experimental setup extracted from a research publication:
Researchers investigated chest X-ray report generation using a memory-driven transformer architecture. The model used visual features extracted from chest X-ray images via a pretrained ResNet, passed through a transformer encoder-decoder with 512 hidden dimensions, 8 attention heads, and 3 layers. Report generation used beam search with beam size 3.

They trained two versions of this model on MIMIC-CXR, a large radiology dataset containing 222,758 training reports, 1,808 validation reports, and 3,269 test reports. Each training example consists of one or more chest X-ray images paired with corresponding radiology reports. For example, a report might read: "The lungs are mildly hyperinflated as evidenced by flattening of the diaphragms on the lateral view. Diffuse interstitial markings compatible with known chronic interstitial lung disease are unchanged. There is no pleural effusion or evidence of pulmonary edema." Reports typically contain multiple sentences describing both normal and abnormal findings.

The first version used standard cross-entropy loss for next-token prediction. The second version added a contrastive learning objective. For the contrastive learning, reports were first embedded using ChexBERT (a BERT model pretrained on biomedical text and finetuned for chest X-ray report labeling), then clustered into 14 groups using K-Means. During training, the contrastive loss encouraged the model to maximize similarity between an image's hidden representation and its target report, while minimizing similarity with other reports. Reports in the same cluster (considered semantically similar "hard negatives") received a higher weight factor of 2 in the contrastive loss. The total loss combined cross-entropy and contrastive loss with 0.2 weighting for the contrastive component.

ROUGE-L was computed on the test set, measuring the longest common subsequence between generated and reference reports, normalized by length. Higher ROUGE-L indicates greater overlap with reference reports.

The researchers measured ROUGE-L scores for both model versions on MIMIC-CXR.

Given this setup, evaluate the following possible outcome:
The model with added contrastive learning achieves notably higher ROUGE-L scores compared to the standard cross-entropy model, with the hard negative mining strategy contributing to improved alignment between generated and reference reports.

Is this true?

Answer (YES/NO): NO